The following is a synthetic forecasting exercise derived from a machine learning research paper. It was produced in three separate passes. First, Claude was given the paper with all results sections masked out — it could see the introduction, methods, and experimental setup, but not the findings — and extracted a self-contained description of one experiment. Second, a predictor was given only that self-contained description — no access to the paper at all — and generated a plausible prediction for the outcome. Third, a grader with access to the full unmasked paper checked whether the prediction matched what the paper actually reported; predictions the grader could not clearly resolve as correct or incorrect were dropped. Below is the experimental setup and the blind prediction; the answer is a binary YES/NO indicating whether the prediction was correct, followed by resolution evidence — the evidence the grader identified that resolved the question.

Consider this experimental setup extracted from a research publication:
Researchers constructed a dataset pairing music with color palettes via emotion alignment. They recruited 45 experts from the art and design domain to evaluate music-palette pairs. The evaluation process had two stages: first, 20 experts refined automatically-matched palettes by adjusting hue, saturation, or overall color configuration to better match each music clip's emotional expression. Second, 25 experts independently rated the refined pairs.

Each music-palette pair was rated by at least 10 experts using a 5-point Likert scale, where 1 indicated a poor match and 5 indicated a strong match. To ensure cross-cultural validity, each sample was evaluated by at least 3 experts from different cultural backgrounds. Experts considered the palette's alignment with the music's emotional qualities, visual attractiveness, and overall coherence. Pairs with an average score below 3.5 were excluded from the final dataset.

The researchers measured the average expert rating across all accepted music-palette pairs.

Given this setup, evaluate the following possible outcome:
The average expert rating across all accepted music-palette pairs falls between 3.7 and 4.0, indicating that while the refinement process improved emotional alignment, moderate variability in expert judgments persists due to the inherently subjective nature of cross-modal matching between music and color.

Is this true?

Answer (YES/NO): NO